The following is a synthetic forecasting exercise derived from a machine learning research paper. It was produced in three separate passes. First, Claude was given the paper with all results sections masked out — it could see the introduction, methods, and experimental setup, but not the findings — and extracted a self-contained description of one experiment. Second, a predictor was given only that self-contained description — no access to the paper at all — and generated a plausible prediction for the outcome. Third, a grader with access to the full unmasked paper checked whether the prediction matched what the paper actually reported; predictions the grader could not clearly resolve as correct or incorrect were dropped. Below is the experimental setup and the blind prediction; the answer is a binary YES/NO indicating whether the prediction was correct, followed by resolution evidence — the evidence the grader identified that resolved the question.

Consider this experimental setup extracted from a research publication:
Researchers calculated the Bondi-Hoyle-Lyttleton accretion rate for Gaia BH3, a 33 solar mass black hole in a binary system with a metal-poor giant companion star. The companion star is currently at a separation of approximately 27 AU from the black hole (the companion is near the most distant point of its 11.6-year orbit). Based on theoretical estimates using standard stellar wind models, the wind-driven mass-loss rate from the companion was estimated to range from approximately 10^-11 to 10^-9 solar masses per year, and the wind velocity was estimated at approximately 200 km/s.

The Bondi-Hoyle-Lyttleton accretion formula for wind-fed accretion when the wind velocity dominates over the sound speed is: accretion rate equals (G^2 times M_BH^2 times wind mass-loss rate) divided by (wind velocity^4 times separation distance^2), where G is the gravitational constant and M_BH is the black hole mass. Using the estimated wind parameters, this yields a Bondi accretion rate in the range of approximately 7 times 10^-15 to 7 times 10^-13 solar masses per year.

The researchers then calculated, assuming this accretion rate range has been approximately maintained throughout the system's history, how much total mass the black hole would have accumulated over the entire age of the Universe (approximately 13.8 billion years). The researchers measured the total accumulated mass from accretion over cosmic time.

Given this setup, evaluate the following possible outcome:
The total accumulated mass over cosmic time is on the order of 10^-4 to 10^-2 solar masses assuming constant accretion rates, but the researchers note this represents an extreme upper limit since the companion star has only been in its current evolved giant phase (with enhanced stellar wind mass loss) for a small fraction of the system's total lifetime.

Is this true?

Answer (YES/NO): NO